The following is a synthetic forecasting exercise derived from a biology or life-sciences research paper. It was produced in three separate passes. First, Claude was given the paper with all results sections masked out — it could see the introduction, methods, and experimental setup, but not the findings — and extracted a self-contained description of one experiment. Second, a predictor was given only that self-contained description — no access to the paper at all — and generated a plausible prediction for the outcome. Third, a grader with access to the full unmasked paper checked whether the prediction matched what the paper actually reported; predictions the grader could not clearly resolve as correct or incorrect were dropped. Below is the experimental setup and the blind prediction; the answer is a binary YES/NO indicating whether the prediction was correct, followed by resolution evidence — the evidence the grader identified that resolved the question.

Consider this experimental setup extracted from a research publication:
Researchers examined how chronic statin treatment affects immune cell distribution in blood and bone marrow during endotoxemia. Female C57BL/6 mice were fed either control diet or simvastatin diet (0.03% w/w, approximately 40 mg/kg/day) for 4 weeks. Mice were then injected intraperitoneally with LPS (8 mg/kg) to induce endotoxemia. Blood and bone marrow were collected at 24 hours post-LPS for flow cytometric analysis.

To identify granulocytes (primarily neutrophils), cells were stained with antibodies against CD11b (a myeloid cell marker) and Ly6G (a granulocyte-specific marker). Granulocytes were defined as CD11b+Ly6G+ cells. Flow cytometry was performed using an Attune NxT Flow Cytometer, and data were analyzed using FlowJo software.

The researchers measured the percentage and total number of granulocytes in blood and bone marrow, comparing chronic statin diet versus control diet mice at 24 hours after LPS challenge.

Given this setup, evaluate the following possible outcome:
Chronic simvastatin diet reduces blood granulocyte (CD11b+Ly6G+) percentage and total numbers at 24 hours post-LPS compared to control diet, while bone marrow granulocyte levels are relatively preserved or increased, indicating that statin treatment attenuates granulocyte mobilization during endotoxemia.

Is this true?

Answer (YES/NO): NO